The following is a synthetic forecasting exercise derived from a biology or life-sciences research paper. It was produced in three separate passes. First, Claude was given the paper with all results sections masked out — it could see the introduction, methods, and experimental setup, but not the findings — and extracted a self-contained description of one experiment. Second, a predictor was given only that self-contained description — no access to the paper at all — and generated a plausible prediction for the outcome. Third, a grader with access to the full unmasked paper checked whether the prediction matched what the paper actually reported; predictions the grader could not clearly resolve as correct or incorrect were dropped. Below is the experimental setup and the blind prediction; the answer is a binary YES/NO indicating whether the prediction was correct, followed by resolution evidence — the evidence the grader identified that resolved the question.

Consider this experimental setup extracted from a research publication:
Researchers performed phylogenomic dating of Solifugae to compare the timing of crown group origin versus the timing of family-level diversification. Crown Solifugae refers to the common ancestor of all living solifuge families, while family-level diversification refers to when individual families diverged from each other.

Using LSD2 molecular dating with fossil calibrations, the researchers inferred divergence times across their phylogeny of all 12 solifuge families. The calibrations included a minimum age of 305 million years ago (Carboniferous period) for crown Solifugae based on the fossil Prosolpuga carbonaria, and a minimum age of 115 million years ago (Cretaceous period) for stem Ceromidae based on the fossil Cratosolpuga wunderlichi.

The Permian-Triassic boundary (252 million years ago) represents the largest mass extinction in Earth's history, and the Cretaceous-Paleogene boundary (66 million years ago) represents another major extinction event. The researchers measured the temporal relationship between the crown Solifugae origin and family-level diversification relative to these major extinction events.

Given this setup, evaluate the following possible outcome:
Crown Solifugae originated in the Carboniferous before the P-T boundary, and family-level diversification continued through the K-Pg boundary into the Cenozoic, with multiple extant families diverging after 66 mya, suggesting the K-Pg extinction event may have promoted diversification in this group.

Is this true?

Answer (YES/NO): YES